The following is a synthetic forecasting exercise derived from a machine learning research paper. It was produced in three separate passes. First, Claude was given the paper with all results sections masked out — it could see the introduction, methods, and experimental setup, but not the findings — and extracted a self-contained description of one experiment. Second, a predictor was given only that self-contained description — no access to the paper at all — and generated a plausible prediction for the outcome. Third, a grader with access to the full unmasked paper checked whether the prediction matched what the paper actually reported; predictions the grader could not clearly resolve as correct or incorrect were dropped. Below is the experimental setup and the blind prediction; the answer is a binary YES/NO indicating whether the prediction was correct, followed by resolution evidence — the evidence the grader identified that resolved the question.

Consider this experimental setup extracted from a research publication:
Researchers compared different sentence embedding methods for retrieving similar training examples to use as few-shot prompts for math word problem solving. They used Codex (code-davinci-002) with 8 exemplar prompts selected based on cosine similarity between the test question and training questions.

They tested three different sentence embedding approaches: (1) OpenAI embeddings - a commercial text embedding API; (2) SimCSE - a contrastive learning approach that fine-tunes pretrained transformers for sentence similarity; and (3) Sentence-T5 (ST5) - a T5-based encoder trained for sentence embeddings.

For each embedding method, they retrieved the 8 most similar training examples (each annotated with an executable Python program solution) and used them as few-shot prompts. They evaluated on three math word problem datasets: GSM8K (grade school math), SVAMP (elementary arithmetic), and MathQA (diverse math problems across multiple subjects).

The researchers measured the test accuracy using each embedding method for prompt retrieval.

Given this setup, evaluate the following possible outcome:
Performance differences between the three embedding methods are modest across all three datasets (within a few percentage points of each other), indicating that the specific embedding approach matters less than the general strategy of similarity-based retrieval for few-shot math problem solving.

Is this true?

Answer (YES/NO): YES